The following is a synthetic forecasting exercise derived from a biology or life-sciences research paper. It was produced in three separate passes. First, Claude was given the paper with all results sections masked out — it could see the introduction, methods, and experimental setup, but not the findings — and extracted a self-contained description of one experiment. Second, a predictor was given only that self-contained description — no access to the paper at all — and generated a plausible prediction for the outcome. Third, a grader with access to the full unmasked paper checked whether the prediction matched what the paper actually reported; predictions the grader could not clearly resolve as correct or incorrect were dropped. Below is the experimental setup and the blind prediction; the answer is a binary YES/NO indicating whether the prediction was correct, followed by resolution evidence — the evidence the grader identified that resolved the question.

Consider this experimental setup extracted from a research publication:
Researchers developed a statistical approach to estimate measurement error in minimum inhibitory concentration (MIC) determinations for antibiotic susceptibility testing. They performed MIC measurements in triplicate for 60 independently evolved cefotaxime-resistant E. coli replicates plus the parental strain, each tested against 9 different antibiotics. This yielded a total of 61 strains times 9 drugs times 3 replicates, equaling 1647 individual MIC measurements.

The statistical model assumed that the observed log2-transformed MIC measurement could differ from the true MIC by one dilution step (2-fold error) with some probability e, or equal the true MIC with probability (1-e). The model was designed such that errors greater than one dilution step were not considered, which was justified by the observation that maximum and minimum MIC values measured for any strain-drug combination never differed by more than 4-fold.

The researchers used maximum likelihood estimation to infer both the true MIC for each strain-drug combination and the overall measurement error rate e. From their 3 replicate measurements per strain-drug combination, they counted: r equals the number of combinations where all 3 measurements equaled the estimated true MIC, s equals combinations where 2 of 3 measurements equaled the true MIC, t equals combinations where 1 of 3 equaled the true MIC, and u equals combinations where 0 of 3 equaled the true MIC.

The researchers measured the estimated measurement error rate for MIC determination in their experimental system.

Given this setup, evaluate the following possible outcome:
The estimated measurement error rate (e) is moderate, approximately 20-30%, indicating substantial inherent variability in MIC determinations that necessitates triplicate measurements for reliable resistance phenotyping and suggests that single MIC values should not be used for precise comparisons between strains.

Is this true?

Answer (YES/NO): NO